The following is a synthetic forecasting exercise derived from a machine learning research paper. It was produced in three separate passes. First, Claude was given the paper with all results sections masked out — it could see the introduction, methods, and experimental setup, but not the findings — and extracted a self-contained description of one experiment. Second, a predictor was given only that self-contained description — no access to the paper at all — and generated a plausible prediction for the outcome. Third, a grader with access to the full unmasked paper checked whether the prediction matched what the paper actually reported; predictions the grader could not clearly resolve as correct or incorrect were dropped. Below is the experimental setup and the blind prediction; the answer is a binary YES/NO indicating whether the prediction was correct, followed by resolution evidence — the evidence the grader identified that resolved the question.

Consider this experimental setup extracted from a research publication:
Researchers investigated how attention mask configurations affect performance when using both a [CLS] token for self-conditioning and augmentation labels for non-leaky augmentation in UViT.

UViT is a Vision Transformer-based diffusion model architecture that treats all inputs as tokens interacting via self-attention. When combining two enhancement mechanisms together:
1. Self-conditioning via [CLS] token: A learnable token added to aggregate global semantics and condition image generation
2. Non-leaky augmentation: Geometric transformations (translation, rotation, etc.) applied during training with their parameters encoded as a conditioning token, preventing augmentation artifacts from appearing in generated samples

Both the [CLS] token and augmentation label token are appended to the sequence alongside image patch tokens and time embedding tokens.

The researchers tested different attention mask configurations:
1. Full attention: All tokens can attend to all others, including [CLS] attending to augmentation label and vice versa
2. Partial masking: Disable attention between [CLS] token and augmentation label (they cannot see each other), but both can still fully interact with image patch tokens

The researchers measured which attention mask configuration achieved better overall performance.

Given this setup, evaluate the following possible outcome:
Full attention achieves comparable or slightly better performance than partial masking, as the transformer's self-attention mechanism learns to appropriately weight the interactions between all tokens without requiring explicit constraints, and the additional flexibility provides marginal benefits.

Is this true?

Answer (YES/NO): NO